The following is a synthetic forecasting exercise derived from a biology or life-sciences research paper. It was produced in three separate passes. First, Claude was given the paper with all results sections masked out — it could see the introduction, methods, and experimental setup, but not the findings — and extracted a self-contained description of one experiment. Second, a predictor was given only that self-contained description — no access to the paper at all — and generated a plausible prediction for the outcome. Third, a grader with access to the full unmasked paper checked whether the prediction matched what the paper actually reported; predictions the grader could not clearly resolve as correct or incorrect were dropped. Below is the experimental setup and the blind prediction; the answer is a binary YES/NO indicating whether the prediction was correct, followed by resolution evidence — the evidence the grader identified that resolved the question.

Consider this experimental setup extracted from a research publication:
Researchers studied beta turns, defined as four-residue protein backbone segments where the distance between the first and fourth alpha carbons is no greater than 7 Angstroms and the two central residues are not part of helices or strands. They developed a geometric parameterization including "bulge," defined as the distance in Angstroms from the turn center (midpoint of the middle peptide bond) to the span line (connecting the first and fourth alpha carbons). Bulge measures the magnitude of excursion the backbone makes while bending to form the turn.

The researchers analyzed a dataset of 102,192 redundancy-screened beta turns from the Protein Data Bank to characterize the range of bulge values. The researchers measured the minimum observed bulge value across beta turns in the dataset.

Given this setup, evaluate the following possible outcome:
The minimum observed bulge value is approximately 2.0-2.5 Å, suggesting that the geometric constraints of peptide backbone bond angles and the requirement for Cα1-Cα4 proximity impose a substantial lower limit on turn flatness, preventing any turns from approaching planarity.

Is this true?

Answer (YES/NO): NO